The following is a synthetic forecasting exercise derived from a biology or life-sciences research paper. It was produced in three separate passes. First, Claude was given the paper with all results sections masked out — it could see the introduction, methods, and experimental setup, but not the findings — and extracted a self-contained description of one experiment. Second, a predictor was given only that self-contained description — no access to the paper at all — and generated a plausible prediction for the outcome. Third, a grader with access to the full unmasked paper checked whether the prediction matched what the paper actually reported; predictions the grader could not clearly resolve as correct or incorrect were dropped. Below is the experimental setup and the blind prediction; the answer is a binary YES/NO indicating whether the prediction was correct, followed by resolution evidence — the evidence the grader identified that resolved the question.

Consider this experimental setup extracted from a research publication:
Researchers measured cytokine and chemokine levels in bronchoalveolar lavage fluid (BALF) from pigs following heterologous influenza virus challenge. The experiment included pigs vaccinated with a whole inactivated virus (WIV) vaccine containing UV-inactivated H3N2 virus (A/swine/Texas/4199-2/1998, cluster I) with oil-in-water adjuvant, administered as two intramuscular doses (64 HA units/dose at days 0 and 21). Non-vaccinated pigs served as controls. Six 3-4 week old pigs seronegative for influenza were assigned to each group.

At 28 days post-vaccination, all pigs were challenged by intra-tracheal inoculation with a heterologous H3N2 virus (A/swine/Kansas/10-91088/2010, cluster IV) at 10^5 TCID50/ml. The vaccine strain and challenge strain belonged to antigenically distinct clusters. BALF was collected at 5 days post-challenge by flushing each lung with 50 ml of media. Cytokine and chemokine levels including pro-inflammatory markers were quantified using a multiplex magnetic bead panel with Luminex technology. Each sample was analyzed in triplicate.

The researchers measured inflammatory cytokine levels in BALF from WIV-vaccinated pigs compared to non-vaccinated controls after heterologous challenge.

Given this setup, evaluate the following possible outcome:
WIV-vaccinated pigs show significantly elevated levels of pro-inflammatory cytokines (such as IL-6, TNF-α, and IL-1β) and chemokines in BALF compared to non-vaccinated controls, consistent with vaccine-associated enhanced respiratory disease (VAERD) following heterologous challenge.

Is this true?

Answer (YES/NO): YES